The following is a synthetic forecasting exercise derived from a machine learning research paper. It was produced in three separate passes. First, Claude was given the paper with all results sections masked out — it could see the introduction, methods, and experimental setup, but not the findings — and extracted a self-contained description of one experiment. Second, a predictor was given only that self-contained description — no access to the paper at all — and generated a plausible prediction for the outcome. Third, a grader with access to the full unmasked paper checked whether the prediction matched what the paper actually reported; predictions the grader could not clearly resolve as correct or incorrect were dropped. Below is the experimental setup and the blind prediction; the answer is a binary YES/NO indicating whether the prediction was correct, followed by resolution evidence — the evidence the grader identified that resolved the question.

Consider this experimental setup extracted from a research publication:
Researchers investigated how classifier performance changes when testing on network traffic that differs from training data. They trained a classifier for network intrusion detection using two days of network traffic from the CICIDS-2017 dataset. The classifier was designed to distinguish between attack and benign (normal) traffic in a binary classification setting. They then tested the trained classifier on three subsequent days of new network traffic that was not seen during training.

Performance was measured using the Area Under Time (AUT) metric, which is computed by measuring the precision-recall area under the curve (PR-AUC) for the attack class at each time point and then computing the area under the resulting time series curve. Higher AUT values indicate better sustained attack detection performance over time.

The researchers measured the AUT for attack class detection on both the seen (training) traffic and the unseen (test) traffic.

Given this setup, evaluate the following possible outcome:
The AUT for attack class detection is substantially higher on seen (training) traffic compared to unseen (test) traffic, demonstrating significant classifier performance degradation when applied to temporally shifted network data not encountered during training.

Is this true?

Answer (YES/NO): YES